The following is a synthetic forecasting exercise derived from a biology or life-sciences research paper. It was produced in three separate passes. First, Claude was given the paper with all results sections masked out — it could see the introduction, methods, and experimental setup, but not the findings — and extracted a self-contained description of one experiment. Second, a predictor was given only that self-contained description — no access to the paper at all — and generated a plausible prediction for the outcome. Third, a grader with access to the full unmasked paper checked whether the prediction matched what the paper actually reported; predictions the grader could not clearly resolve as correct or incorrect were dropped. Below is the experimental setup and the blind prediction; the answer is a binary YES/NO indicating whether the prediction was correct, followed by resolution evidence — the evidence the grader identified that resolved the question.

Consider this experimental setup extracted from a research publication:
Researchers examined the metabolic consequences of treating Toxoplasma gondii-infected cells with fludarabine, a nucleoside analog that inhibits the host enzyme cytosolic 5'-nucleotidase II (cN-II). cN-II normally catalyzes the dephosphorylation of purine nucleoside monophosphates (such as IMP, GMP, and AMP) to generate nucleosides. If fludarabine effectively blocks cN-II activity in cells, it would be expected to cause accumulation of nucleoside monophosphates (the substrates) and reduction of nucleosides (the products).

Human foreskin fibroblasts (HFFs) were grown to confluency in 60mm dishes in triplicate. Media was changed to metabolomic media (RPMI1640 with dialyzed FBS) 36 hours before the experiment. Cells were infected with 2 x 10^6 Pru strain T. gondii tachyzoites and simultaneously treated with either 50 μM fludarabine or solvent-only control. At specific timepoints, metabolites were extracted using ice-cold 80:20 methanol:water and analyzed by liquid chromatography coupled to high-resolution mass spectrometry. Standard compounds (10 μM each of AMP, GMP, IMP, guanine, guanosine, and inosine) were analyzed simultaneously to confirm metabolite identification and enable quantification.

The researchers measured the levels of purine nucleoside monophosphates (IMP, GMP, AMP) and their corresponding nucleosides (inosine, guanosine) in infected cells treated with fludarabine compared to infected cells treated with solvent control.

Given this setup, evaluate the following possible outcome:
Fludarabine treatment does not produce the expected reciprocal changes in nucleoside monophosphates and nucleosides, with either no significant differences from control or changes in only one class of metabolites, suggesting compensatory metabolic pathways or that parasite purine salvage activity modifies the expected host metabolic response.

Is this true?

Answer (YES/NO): YES